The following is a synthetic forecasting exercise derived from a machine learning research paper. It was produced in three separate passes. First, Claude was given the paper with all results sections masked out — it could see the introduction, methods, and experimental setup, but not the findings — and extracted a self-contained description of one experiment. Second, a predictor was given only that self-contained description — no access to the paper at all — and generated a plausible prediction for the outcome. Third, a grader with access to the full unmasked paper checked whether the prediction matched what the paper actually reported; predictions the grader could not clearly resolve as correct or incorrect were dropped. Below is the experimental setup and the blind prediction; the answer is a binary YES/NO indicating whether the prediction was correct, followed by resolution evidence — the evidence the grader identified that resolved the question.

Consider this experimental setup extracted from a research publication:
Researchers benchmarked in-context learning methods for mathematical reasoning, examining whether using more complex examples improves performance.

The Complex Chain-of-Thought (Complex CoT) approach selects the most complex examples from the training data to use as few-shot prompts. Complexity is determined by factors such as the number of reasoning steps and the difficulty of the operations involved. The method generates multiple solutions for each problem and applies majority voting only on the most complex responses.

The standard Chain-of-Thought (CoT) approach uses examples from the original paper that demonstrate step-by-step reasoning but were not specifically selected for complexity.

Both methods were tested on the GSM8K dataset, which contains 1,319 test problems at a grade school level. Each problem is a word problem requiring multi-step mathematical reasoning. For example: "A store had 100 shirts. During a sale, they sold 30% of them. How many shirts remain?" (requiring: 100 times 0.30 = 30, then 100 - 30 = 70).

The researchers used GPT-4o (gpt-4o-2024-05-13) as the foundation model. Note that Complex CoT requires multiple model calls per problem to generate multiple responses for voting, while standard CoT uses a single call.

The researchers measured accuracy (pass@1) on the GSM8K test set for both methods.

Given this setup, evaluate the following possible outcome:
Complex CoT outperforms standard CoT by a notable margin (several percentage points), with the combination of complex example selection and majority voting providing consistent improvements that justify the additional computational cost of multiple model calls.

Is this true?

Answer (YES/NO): NO